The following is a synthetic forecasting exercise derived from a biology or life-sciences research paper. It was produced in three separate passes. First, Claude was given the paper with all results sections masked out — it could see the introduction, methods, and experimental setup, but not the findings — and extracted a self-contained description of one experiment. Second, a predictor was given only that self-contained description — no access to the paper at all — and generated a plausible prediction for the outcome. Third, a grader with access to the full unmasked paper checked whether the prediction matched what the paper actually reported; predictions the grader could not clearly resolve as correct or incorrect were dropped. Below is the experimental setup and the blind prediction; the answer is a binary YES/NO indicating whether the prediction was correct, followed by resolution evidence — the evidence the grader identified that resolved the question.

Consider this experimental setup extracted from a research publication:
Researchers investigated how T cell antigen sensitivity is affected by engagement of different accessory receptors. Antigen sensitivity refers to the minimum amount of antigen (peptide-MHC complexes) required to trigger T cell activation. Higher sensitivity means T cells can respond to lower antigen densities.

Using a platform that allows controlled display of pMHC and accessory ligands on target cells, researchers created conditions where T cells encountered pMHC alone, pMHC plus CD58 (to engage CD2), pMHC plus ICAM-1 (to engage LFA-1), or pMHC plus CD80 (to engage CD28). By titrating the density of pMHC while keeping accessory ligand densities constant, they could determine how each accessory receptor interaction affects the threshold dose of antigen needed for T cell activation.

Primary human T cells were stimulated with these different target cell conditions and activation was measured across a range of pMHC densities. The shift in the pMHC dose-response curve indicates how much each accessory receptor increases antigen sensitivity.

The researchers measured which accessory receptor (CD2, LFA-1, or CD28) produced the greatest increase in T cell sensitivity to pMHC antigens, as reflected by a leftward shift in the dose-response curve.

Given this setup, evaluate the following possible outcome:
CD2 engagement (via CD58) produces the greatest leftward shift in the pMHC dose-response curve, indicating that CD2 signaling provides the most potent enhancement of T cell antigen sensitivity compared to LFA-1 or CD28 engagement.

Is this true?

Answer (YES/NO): YES